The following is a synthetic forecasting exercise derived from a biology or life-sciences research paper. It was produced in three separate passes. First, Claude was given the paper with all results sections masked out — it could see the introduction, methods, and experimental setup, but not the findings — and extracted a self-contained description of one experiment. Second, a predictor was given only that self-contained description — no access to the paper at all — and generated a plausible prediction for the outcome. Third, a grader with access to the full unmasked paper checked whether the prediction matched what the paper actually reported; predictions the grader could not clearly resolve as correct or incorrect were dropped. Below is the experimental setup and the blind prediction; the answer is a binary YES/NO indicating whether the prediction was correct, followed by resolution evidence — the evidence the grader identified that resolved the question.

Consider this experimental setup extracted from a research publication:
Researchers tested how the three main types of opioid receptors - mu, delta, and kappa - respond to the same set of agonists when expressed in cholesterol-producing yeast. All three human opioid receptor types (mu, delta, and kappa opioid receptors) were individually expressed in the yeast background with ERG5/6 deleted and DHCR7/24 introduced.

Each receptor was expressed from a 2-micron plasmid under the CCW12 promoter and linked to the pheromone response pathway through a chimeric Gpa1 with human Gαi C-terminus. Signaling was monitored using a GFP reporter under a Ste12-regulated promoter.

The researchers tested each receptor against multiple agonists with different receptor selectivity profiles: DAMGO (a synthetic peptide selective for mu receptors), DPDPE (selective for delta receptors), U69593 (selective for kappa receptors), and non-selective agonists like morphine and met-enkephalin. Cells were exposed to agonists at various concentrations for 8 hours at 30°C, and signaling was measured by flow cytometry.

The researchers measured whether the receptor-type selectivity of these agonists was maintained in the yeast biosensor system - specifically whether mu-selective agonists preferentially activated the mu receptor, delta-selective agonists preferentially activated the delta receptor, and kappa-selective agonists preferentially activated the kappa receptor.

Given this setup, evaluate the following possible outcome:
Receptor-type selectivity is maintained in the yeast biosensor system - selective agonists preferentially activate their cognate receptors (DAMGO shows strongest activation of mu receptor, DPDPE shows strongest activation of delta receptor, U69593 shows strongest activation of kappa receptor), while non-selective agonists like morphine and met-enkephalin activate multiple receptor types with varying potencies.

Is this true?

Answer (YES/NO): YES